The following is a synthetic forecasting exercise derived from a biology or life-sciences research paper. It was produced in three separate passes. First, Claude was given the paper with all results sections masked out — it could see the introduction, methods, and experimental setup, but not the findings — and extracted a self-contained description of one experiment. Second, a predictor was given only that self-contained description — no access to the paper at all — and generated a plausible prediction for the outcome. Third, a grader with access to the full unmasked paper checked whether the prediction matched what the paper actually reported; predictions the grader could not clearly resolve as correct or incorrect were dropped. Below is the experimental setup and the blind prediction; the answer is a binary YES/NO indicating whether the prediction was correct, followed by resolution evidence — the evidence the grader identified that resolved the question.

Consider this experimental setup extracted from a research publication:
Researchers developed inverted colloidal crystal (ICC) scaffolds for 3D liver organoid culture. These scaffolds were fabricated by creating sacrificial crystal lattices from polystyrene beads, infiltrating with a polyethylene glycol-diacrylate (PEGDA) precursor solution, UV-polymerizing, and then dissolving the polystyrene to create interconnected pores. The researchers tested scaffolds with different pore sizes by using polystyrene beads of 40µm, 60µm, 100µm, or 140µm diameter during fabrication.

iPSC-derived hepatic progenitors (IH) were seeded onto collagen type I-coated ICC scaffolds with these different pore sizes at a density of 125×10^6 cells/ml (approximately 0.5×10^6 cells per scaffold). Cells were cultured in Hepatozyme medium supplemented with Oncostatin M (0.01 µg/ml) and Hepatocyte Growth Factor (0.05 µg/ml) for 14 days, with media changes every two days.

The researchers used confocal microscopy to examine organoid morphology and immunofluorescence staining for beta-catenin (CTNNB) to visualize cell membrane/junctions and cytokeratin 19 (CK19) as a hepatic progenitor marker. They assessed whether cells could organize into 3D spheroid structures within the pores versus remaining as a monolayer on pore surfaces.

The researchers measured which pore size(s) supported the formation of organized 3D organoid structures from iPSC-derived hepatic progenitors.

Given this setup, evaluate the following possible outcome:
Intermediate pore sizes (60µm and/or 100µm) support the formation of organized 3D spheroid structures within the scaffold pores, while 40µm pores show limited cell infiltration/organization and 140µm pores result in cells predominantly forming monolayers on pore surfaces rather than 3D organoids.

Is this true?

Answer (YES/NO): NO